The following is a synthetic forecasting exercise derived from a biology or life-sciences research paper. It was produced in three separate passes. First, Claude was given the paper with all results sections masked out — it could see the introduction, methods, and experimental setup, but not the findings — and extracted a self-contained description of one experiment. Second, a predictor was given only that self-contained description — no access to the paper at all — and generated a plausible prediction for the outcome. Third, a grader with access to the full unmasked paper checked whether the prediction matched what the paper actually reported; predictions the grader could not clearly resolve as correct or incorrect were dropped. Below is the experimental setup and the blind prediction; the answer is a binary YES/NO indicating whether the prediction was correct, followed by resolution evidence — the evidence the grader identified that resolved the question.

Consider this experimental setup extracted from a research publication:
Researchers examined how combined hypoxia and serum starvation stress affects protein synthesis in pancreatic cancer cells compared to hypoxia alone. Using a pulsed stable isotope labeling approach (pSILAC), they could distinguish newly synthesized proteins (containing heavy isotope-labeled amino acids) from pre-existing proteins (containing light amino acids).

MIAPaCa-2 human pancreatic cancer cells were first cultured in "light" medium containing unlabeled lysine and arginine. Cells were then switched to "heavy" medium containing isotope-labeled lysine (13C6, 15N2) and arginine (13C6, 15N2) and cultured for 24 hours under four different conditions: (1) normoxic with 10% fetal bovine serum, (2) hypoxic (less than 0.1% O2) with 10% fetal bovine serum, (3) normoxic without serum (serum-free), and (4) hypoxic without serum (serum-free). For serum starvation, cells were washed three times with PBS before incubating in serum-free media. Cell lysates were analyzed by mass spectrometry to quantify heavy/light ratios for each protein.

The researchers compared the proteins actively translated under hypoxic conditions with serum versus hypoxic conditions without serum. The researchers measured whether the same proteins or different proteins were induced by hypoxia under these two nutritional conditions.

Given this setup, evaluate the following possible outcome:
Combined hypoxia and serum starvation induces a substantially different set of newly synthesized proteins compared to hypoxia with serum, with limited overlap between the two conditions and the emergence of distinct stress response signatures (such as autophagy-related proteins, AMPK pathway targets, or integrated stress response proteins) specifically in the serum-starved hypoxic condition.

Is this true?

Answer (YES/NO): NO